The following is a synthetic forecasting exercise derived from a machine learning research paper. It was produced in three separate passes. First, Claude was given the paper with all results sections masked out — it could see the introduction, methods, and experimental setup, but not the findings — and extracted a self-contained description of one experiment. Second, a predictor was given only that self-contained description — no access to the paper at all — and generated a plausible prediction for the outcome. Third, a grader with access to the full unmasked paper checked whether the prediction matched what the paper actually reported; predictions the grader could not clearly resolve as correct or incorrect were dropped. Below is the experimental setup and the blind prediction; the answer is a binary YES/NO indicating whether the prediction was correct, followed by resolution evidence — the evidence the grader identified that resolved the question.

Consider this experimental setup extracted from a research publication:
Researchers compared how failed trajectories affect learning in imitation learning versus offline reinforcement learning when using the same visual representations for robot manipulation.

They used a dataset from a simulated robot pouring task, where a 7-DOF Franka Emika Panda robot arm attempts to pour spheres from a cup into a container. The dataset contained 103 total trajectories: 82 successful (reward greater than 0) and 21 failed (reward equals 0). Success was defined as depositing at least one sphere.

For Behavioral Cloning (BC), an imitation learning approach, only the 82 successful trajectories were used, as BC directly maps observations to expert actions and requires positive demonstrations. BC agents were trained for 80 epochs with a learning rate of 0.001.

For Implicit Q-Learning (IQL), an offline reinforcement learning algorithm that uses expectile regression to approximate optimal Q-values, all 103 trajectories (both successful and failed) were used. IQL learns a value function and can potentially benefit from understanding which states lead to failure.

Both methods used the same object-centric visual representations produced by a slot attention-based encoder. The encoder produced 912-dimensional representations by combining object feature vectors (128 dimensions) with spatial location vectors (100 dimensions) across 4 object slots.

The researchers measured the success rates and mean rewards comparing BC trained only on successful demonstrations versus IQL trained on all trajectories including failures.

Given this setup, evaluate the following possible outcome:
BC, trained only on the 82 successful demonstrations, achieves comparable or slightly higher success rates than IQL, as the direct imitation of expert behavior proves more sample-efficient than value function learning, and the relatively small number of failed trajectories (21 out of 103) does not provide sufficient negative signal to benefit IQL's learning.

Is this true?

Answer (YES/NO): YES